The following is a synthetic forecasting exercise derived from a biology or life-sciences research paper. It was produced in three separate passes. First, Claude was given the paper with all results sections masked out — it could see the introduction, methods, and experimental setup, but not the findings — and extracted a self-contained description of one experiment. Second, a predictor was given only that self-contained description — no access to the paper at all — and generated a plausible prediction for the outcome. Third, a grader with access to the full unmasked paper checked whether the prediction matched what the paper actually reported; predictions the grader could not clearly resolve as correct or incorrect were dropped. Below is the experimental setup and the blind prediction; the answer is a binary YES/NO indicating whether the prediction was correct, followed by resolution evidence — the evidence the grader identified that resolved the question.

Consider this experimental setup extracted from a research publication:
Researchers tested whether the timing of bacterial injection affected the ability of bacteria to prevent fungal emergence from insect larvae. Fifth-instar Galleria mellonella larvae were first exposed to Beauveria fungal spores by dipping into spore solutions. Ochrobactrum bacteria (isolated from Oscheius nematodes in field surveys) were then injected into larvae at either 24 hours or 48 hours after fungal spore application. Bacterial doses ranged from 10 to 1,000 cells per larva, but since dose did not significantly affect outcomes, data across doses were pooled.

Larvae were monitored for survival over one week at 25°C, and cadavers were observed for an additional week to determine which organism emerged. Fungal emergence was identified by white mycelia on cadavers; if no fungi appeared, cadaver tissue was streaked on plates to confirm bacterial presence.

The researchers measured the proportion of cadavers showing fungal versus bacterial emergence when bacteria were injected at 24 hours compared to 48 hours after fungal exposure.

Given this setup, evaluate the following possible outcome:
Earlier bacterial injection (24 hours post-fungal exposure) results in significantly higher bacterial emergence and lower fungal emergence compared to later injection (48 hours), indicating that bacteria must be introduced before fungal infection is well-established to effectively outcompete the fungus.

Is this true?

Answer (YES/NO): NO